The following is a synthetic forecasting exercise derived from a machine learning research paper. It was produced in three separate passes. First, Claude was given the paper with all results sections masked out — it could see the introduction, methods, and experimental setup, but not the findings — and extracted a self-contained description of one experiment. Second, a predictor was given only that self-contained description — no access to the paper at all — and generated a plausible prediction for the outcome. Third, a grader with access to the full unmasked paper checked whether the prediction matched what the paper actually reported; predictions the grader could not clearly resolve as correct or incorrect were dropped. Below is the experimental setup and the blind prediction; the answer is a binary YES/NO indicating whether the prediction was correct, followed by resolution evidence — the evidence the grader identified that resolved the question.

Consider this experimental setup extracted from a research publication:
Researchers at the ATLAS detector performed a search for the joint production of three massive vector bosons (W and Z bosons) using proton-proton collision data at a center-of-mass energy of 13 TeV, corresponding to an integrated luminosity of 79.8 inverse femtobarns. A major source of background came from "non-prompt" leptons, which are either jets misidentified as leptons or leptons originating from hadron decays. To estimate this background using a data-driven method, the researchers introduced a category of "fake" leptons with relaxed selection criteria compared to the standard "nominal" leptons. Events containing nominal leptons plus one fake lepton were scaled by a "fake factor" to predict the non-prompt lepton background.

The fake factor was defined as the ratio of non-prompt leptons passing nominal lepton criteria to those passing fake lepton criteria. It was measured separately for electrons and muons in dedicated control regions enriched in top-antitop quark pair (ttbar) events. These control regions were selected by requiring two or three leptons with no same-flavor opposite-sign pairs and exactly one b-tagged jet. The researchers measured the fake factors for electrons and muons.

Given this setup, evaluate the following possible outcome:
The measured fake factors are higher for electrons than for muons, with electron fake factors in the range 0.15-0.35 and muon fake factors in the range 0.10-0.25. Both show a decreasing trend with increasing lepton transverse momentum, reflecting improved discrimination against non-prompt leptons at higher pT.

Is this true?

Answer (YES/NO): NO